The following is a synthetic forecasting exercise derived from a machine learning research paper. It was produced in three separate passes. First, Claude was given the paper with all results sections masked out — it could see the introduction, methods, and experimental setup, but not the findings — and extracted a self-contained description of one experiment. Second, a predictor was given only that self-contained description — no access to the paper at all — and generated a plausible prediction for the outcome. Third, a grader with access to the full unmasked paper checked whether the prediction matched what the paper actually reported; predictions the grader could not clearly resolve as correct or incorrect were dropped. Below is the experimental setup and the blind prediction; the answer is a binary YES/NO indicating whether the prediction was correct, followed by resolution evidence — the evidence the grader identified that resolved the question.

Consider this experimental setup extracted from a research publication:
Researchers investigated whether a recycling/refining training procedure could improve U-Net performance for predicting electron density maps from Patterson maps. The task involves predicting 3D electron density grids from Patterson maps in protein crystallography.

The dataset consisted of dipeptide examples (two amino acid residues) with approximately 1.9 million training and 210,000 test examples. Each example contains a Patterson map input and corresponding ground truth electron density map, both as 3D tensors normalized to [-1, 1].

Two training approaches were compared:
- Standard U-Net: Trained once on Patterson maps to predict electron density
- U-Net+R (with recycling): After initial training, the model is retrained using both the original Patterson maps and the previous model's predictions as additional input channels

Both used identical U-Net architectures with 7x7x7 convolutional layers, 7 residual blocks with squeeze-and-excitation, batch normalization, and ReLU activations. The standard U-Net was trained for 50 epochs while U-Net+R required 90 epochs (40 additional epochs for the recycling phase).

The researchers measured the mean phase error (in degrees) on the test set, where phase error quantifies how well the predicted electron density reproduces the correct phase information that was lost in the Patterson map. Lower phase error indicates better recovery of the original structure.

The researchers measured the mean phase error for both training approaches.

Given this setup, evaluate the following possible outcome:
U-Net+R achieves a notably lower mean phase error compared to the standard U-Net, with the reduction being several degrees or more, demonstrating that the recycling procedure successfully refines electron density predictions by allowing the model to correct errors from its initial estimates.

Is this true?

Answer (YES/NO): YES